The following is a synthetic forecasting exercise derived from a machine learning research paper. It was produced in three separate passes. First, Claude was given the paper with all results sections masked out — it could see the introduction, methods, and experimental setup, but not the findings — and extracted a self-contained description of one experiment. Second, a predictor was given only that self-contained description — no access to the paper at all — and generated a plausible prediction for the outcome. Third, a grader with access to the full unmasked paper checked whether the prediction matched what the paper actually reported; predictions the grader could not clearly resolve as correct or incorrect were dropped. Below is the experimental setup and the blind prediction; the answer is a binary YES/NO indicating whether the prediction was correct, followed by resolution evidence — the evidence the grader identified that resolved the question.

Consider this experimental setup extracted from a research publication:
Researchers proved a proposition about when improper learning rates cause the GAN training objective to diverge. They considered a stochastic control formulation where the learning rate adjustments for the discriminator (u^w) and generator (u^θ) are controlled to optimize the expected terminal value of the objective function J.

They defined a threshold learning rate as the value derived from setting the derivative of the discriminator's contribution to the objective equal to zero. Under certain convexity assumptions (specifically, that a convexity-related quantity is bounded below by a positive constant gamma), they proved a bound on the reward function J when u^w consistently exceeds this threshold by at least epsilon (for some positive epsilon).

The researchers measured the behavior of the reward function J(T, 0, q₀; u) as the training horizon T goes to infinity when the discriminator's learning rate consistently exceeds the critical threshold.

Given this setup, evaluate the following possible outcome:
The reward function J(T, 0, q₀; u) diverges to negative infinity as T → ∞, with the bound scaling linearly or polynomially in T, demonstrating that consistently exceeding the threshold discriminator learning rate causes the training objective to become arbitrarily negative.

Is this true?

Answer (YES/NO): YES